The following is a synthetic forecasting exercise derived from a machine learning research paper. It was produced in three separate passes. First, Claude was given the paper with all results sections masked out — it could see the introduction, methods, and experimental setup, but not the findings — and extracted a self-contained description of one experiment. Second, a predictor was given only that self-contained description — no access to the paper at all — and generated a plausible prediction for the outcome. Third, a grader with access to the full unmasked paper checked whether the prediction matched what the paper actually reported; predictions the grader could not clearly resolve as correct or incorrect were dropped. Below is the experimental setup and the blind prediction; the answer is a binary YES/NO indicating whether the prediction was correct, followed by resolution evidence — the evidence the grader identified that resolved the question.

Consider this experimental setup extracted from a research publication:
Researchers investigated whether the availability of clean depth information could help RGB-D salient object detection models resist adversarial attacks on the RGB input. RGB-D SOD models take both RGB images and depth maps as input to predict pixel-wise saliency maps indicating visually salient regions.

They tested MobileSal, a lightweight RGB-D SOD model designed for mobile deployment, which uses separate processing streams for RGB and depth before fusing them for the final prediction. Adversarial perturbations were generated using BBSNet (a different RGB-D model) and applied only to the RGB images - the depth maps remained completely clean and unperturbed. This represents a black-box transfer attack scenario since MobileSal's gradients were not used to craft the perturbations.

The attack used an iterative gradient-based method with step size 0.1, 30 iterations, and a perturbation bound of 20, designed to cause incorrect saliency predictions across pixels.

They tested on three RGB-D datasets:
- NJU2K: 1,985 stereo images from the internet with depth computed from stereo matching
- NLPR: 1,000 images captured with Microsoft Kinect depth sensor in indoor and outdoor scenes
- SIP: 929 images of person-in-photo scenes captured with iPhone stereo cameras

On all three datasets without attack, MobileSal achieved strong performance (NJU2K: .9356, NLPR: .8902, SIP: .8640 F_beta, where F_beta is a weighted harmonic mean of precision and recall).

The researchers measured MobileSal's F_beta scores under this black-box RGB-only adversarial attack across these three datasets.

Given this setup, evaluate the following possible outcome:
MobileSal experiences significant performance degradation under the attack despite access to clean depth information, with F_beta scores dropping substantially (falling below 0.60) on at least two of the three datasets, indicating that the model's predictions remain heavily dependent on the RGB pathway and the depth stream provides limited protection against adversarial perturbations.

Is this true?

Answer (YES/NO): NO